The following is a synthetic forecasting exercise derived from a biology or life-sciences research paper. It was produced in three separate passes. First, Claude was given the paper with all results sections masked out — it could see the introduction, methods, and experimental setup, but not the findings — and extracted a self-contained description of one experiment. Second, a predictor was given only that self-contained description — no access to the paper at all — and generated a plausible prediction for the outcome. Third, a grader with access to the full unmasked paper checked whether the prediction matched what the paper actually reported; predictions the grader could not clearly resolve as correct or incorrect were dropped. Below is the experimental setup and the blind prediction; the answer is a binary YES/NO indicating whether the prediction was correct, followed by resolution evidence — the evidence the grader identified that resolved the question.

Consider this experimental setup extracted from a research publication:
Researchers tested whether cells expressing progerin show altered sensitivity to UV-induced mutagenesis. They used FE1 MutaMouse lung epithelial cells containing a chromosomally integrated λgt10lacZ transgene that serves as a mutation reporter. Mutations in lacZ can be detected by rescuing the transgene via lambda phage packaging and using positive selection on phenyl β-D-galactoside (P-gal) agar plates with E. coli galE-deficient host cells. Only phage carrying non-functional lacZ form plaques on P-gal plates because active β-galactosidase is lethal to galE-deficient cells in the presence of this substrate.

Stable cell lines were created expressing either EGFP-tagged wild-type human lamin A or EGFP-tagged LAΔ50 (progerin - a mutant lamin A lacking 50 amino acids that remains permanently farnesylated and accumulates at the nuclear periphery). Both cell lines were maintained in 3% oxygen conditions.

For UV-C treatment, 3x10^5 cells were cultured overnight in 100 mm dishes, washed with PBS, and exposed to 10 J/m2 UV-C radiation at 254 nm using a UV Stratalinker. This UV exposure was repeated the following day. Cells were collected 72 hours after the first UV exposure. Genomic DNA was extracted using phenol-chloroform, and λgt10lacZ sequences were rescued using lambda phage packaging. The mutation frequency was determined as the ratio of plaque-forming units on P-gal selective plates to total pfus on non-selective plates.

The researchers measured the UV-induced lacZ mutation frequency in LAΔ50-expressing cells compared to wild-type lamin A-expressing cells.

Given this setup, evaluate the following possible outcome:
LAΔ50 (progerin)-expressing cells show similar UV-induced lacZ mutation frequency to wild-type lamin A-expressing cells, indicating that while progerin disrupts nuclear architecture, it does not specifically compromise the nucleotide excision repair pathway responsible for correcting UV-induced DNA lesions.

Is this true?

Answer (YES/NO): YES